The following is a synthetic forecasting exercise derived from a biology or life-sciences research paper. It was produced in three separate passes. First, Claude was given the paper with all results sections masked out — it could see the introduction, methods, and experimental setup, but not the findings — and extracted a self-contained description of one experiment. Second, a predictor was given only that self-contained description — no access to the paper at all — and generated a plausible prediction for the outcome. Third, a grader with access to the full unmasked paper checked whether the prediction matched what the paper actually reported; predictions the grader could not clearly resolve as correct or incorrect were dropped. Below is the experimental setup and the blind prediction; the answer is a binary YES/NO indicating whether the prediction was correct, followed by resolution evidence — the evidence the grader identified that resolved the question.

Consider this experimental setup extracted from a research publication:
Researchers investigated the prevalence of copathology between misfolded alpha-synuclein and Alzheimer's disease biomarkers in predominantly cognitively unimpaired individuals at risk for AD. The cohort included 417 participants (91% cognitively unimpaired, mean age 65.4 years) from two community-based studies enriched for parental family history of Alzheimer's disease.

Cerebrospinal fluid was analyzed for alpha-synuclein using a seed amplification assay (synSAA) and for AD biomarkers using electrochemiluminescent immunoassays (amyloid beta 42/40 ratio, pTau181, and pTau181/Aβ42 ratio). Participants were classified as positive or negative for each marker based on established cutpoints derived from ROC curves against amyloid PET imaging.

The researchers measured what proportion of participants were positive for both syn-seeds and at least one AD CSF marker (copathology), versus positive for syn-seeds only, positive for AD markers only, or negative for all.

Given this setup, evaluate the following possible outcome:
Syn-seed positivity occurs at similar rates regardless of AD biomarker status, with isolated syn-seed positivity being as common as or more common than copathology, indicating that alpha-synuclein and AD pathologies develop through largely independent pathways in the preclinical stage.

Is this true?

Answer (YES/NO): NO